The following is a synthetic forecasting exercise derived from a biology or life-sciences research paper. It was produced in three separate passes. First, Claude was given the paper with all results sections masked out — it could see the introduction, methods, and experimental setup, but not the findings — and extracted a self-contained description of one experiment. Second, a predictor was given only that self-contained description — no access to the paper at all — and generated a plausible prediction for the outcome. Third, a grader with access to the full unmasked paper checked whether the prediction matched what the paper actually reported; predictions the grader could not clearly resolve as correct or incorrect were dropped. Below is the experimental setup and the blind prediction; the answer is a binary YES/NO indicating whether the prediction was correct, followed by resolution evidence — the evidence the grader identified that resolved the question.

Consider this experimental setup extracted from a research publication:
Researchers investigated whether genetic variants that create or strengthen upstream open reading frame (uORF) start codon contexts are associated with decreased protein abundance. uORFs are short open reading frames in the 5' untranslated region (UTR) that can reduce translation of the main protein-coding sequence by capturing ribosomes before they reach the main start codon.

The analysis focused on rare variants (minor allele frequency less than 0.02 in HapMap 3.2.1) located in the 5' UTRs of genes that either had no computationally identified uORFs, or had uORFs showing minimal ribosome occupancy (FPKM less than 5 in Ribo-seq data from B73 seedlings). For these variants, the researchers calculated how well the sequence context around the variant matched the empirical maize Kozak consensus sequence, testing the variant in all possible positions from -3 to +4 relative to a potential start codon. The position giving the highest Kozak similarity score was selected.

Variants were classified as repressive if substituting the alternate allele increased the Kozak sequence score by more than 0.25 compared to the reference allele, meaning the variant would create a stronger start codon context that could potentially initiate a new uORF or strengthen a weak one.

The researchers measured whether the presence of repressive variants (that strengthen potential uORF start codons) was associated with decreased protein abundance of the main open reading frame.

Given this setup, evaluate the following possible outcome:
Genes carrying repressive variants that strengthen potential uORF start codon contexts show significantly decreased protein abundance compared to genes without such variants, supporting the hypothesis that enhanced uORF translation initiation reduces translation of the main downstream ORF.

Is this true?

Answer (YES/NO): YES